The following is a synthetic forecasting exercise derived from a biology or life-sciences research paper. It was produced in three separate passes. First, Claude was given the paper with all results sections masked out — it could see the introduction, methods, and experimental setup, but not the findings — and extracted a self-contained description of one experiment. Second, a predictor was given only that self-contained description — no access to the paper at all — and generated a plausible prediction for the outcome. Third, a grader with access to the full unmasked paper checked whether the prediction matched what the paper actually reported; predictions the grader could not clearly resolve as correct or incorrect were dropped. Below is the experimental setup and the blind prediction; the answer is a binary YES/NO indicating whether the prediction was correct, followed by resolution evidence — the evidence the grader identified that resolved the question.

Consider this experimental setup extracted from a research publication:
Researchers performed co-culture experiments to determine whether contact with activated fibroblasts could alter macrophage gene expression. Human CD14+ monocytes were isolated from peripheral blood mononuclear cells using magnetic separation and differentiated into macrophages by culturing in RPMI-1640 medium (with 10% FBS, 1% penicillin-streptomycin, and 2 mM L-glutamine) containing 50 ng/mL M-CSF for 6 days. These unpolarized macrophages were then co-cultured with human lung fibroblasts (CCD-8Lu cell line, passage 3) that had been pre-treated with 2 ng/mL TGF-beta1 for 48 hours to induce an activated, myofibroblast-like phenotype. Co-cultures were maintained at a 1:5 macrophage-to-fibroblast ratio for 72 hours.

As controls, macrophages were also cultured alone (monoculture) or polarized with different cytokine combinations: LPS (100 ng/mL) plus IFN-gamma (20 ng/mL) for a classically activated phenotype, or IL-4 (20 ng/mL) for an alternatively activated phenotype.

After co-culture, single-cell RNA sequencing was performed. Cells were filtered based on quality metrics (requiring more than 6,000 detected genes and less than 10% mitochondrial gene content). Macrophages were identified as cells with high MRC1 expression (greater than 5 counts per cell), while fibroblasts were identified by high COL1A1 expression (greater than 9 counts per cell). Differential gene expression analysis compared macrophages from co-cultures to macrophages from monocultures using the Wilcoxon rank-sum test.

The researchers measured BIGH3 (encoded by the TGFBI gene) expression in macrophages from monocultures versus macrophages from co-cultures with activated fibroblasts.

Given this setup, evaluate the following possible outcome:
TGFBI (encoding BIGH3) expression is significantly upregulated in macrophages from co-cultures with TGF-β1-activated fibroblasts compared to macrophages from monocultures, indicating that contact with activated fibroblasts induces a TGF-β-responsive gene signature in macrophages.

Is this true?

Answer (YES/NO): NO